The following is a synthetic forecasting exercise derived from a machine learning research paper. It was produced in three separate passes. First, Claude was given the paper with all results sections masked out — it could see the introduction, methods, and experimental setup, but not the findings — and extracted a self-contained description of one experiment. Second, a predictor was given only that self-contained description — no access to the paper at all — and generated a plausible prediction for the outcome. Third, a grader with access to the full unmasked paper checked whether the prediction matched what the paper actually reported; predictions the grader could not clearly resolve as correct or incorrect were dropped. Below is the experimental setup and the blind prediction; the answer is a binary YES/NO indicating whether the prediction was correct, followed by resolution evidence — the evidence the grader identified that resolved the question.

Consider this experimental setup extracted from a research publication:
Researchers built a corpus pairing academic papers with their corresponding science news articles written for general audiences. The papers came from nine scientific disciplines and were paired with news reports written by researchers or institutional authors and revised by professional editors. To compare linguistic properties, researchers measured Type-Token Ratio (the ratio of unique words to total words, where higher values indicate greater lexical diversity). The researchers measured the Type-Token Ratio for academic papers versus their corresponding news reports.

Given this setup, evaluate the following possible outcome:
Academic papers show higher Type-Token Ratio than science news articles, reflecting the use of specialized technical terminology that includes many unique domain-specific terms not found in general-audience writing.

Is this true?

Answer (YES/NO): NO